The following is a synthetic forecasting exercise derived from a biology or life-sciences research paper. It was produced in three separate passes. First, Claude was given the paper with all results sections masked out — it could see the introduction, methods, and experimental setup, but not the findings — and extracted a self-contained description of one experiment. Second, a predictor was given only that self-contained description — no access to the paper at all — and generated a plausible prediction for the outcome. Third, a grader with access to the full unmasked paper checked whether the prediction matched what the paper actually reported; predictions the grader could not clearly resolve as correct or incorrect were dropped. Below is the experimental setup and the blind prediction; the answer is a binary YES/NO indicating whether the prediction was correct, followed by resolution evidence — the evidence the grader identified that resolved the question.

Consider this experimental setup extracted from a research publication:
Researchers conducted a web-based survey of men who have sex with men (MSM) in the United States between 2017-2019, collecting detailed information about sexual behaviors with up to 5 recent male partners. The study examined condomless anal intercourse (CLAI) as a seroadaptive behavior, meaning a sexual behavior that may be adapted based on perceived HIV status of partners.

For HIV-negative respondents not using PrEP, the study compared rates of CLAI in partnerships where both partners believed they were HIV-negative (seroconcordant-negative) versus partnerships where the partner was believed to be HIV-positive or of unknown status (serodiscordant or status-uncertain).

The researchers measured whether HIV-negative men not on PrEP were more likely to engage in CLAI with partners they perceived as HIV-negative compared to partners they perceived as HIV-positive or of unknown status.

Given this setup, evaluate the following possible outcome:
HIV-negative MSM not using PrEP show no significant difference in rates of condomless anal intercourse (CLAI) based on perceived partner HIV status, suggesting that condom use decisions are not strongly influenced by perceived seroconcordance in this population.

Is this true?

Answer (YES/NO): NO